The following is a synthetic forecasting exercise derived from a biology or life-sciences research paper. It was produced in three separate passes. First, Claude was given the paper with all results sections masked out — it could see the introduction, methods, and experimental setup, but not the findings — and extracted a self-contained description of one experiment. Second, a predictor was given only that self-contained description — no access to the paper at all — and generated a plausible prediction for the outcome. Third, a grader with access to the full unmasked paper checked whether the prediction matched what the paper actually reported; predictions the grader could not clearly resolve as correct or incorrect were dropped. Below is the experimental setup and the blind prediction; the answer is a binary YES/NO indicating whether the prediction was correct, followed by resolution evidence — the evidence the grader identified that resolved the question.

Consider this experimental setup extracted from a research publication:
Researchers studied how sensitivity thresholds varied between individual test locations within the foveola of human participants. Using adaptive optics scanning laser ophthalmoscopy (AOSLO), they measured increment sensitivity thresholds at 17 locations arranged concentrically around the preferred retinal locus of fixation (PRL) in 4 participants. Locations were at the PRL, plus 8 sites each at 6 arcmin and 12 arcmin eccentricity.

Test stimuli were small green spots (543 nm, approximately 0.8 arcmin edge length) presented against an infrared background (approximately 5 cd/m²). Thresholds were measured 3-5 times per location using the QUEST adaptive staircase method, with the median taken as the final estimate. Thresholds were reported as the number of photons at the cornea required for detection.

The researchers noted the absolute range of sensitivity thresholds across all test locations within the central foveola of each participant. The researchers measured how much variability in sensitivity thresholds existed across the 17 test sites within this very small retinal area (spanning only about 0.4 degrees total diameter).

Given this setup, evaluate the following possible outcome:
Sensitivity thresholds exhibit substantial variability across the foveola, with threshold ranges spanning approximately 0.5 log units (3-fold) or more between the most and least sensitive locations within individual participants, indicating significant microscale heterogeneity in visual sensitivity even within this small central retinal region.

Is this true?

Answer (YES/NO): YES